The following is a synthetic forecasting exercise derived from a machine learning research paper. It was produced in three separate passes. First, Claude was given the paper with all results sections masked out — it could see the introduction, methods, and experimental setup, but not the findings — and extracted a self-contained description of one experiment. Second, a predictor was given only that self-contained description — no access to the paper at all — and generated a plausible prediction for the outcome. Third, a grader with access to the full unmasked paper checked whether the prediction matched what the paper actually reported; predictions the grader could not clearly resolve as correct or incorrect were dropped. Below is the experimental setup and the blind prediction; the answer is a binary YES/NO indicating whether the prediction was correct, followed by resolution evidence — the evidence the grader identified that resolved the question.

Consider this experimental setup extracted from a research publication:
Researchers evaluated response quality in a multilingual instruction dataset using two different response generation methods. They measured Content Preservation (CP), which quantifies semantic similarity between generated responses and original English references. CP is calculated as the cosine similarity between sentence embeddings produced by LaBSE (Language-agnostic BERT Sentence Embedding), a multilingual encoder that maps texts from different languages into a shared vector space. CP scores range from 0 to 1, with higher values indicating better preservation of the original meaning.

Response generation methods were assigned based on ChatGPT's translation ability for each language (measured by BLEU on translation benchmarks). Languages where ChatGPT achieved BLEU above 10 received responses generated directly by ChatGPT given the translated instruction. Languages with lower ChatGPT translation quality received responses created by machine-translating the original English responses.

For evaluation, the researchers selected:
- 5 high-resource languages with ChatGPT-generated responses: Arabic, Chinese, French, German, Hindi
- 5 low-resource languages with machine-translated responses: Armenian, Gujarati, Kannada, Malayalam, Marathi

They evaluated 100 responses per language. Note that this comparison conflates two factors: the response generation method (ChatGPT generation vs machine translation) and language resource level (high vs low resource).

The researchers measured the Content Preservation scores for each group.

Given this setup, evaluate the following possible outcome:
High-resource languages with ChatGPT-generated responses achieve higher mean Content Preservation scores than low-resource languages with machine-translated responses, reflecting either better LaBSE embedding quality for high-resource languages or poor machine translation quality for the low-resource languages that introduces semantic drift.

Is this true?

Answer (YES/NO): YES